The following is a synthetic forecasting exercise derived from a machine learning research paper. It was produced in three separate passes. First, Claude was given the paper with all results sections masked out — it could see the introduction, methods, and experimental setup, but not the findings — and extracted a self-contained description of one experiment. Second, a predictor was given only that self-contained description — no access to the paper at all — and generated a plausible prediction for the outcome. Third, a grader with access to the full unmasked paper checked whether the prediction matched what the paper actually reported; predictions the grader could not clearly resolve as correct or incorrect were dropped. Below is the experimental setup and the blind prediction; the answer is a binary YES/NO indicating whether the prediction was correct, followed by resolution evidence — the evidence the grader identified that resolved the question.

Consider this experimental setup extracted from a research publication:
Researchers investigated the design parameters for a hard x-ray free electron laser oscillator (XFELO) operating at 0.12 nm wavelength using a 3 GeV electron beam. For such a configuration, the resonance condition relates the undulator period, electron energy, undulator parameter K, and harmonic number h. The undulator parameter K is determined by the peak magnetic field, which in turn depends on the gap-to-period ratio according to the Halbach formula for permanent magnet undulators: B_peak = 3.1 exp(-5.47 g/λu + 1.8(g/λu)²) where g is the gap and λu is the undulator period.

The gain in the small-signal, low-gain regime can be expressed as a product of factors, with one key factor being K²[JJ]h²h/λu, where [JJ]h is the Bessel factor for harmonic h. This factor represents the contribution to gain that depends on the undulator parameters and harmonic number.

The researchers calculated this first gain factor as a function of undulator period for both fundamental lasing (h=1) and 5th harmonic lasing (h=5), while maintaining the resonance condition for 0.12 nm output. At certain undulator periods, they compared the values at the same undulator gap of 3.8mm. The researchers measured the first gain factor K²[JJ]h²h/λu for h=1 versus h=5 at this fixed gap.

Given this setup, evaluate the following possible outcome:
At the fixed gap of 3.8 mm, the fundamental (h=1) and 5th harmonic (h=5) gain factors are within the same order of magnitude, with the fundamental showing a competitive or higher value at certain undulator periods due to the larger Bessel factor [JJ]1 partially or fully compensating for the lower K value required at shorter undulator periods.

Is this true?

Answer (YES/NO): NO